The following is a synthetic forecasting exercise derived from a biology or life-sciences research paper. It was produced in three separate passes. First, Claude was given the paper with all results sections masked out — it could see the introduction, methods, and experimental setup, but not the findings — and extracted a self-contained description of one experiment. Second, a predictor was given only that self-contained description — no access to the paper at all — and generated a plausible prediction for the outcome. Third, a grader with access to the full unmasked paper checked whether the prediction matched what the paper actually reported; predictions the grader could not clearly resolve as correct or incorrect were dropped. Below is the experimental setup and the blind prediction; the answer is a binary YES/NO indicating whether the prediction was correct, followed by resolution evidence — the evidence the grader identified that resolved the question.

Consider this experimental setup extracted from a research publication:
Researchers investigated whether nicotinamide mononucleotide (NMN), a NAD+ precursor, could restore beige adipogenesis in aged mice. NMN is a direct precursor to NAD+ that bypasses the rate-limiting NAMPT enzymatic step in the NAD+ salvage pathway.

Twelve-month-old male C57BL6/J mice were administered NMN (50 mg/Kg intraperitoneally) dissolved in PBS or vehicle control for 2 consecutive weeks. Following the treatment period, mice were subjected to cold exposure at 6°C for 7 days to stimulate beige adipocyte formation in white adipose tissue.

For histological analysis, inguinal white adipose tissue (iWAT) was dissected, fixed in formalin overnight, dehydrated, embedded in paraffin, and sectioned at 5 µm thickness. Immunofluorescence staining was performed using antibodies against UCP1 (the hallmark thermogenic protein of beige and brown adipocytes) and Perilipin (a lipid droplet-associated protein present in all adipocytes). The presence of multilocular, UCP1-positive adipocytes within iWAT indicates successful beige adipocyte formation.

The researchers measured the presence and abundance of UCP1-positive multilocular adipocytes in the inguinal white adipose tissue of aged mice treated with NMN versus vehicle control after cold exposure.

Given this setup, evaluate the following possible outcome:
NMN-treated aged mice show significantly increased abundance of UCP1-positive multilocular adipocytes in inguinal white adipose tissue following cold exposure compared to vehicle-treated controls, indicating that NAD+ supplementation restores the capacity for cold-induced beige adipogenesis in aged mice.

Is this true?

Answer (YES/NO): YES